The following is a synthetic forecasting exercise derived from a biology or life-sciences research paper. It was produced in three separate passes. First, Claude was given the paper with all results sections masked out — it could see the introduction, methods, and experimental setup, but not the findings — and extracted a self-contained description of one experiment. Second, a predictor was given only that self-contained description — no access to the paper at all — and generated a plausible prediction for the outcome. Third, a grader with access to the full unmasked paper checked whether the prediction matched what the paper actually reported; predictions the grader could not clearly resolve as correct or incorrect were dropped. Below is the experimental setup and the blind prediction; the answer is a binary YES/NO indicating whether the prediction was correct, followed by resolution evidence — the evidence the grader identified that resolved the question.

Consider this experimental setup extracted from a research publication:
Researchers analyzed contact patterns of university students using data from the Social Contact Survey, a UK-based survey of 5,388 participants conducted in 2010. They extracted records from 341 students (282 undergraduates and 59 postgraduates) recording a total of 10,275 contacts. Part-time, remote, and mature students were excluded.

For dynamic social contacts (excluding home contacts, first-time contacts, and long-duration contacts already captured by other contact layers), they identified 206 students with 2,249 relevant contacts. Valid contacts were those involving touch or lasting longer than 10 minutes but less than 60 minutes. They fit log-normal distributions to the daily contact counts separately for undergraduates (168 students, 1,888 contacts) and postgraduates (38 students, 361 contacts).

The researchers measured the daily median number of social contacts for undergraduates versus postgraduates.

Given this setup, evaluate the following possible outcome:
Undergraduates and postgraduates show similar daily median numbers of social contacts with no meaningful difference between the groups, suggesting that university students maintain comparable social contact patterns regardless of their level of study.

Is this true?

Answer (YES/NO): YES